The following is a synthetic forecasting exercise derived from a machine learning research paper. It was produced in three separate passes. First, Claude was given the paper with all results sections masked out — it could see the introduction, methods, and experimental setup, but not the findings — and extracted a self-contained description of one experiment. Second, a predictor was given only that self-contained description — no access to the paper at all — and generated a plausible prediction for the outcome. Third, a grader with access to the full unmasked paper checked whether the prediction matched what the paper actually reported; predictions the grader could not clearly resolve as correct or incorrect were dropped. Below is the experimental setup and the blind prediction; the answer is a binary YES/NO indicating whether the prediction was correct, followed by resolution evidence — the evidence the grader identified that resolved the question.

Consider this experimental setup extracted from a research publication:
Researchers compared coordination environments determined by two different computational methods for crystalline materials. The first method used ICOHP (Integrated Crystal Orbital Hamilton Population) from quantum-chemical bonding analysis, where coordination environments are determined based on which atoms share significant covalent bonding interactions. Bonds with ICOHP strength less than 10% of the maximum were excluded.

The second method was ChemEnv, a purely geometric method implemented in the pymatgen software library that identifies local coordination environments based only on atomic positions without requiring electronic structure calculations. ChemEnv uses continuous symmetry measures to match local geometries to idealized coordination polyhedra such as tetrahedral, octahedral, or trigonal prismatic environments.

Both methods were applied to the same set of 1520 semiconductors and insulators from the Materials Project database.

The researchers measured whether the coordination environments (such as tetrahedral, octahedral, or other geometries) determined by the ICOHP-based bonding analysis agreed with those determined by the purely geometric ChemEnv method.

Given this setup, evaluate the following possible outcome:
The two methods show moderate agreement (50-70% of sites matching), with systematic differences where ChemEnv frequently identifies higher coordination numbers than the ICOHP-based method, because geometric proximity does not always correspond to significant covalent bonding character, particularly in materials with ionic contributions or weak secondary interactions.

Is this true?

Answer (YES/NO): NO